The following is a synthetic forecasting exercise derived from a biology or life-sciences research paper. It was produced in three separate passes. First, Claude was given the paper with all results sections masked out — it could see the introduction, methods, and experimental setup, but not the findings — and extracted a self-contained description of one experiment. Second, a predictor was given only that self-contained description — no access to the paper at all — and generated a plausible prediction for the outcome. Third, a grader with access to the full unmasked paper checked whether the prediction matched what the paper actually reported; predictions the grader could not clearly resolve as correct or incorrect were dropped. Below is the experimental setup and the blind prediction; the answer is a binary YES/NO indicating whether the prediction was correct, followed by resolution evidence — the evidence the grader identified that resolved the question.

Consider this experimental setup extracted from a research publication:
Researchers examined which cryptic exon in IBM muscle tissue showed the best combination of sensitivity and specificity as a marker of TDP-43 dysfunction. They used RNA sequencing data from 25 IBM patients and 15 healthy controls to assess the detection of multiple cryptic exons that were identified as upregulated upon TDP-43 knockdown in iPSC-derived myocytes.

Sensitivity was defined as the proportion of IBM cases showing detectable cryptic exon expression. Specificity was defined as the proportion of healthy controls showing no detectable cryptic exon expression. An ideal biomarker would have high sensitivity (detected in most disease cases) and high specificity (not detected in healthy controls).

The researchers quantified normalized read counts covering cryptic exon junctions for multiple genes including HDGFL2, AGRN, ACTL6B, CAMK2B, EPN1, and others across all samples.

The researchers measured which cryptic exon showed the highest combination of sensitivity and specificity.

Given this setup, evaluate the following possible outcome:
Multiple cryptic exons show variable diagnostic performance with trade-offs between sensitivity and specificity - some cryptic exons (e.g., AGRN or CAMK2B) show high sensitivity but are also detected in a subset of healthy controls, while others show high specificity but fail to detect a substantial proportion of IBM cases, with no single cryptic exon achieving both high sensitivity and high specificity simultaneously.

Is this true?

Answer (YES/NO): NO